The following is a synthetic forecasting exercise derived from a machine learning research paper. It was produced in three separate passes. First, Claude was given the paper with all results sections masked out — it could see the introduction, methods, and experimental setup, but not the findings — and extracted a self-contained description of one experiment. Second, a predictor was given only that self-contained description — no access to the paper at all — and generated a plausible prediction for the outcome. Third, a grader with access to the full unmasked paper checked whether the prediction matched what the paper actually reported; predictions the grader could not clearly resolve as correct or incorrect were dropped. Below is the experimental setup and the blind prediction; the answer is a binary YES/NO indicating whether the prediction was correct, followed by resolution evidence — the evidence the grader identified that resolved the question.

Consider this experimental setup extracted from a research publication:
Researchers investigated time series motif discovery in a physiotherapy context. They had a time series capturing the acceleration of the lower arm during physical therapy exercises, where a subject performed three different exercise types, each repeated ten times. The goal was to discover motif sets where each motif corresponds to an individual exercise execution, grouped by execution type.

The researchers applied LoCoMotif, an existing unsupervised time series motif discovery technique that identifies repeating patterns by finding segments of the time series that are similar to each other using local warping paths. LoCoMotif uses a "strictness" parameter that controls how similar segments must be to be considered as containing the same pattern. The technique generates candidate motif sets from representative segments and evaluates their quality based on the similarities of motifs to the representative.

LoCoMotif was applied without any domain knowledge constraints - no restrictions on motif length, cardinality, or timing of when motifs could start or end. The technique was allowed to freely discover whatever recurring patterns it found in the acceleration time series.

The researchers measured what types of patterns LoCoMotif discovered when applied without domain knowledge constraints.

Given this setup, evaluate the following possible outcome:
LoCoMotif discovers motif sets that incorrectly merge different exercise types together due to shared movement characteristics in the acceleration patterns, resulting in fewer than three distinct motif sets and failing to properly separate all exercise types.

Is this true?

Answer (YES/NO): NO